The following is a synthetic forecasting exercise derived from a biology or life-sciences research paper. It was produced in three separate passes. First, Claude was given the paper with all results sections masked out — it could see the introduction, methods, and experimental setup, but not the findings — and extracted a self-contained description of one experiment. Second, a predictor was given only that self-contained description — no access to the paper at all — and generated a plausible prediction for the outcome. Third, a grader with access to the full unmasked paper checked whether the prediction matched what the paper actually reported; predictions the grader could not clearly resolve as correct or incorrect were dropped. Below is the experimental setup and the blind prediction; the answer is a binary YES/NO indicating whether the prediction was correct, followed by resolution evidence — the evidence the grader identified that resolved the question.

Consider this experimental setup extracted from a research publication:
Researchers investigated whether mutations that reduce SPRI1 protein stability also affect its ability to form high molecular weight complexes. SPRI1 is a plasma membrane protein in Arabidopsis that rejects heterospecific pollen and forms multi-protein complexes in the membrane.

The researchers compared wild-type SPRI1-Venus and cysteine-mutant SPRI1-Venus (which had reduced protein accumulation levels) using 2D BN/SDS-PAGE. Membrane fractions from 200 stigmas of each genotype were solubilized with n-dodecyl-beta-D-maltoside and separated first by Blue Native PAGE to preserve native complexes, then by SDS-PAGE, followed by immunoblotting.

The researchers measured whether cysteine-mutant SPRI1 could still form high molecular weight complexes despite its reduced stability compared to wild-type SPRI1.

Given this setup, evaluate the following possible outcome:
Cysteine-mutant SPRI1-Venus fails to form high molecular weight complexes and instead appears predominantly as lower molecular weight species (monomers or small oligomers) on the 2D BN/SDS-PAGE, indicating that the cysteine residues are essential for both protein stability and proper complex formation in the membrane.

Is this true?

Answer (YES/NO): NO